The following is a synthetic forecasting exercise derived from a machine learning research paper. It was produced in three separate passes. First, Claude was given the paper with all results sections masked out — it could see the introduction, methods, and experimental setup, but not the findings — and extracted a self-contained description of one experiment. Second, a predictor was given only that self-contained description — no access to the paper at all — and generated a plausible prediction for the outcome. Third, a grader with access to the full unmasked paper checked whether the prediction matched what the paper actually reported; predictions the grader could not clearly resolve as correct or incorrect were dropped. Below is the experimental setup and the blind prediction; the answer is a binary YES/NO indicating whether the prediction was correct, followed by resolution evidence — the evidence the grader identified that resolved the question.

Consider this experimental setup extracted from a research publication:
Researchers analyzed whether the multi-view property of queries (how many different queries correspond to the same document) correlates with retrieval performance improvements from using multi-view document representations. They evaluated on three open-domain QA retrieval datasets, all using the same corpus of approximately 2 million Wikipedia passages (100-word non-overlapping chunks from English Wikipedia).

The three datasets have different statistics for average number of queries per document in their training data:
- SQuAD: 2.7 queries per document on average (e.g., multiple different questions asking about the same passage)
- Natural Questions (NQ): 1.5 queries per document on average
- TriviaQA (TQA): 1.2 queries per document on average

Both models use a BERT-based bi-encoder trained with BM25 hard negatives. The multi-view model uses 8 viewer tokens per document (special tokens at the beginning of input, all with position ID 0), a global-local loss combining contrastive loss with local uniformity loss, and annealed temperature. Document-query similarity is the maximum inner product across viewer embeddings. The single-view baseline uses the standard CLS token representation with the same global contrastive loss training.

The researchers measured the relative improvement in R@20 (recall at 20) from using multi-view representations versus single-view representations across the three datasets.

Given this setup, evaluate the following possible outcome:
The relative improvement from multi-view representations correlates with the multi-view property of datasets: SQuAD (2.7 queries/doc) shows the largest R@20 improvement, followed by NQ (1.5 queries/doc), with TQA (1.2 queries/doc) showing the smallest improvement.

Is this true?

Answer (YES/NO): NO